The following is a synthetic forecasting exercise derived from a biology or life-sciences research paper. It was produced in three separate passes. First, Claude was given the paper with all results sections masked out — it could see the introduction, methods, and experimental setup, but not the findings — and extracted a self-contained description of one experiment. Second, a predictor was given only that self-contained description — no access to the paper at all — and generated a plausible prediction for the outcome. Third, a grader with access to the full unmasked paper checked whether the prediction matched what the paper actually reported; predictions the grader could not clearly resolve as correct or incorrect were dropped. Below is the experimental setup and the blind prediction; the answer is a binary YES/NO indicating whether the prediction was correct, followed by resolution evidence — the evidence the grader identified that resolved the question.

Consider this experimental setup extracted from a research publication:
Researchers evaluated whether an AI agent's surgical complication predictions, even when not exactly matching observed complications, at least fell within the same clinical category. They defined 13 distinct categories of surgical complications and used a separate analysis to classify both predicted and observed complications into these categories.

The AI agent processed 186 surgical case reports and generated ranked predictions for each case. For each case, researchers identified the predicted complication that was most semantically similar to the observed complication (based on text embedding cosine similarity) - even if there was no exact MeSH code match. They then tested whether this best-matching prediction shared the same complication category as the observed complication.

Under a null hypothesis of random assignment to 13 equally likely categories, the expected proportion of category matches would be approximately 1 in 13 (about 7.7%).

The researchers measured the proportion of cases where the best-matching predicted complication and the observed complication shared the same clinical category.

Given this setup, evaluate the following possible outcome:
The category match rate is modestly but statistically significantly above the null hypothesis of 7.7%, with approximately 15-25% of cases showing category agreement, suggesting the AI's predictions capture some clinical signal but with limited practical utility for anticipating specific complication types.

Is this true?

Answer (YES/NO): NO